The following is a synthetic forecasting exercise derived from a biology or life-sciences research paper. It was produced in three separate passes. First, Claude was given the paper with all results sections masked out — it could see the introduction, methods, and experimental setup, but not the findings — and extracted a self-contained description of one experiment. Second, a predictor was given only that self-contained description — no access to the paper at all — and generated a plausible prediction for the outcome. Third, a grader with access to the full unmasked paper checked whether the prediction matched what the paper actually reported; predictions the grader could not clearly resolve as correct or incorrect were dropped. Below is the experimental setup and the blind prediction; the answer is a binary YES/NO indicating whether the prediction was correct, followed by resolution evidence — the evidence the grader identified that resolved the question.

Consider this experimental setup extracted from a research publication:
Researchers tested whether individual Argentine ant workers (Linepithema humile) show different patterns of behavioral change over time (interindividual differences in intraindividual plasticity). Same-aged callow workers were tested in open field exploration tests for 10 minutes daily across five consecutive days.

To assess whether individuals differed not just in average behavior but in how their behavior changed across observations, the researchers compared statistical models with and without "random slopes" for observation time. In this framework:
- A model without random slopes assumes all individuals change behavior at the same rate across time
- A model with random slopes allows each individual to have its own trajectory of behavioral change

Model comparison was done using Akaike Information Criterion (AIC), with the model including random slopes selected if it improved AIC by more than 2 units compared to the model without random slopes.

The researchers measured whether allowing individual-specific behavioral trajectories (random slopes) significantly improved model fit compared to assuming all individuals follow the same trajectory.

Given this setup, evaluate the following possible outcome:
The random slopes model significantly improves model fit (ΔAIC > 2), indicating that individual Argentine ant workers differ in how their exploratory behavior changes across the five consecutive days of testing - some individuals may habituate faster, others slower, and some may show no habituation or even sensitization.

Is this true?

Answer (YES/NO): NO